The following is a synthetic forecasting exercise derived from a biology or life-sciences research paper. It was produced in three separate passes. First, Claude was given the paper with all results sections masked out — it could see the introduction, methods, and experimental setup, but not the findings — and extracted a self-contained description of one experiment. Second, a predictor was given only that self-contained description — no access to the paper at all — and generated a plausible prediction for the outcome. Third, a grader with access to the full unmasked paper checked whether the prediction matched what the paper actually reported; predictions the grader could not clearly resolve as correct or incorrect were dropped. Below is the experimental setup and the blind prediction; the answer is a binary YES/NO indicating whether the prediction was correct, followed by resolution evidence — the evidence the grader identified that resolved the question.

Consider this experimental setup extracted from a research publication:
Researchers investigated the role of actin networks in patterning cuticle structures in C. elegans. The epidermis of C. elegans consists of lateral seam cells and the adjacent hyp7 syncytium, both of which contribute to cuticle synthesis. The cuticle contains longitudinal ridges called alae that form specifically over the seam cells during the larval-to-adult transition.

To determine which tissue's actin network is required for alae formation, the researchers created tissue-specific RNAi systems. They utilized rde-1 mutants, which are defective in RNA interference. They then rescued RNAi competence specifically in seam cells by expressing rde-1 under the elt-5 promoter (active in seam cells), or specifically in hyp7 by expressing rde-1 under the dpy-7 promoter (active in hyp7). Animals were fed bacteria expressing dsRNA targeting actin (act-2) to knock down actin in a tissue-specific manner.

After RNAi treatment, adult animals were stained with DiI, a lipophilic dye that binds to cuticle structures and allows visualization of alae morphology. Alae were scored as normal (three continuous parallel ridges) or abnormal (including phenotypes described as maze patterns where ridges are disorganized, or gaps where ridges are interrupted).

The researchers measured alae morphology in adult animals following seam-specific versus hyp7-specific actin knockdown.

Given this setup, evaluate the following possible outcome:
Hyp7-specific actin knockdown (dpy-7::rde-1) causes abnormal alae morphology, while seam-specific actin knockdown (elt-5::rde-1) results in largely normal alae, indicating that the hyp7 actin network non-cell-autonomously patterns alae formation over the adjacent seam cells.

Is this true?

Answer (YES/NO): NO